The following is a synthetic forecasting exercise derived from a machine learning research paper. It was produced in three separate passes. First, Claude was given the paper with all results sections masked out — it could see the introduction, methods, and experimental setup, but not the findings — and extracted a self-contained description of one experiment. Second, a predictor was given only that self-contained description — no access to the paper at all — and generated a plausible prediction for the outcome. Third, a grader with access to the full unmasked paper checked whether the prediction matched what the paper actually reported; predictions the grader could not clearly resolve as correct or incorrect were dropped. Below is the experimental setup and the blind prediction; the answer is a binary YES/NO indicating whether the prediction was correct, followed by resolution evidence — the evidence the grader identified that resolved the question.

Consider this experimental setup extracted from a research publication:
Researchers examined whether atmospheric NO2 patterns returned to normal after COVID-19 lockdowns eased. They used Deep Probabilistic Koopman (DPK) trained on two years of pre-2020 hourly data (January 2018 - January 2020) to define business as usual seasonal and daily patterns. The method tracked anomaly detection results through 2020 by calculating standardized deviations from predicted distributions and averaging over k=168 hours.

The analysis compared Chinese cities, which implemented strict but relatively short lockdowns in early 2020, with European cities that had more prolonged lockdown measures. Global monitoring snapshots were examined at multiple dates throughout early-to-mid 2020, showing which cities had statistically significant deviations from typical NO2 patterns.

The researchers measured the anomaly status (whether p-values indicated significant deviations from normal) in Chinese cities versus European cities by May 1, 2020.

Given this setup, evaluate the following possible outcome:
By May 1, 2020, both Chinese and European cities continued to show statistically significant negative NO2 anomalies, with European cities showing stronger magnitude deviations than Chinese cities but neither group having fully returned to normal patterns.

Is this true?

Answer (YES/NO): NO